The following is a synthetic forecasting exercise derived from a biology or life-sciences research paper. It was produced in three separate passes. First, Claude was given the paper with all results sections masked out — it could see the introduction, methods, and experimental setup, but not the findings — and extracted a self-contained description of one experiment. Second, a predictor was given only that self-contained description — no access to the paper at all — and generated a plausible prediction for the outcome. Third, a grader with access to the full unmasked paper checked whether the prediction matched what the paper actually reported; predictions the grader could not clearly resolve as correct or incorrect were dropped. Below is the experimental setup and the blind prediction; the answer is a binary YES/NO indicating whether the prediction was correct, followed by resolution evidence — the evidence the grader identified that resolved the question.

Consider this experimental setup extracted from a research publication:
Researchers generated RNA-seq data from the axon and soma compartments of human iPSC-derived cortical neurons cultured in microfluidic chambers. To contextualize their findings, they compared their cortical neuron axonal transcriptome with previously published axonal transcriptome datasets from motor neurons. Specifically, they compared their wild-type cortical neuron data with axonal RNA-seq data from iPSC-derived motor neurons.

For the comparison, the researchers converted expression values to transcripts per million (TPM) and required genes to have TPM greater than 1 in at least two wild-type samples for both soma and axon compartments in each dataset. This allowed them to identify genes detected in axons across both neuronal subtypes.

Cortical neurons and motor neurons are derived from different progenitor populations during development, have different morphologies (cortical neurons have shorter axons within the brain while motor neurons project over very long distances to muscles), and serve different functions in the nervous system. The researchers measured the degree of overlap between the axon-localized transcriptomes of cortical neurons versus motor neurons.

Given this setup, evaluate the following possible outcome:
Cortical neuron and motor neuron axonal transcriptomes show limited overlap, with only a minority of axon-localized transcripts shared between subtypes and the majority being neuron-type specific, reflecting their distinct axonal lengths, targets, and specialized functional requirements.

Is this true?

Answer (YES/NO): YES